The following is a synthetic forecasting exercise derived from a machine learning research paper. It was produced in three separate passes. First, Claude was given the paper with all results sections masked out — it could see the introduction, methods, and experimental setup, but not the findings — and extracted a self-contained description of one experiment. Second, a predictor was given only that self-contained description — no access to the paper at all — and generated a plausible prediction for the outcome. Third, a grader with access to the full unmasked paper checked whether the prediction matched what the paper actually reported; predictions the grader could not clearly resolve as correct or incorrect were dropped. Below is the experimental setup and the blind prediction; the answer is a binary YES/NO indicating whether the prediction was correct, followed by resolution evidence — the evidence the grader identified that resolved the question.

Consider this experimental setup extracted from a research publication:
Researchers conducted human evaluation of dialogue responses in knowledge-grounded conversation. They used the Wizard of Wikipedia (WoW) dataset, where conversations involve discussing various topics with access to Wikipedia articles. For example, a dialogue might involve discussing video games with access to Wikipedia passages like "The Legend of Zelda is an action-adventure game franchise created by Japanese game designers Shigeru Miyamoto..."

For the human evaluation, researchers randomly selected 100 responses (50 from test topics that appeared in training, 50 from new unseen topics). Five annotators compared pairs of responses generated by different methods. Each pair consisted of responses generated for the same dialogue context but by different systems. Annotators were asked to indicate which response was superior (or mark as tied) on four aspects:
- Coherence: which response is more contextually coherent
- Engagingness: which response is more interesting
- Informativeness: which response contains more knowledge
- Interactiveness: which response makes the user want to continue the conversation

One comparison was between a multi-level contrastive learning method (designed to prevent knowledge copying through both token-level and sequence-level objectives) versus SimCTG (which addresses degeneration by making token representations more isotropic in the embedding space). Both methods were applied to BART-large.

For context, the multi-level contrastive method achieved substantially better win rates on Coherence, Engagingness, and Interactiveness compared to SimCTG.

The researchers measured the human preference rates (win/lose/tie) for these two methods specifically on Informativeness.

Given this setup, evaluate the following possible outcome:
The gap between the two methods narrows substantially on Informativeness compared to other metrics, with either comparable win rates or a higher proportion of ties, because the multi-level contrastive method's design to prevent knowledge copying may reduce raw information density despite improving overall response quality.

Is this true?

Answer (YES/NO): YES